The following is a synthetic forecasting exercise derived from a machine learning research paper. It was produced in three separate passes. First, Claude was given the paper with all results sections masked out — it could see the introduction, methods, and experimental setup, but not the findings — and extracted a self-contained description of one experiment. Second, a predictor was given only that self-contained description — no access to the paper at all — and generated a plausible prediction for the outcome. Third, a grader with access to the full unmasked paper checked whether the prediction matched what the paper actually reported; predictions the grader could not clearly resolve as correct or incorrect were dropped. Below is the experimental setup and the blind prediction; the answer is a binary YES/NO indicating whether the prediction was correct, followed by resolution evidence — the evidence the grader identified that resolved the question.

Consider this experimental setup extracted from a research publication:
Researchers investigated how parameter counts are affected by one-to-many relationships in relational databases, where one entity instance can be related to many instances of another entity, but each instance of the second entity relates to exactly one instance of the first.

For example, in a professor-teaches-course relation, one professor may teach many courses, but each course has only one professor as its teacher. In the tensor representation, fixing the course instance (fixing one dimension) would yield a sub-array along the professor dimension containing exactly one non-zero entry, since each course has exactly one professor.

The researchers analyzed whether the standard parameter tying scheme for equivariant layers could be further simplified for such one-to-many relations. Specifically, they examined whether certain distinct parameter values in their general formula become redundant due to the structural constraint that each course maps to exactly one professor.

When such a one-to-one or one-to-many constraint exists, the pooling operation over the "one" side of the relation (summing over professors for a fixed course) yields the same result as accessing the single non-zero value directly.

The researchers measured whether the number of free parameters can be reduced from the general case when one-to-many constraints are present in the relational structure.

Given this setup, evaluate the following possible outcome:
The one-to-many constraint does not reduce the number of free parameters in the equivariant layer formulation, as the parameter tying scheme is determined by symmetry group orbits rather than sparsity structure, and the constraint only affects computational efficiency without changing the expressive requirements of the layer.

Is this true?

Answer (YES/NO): NO